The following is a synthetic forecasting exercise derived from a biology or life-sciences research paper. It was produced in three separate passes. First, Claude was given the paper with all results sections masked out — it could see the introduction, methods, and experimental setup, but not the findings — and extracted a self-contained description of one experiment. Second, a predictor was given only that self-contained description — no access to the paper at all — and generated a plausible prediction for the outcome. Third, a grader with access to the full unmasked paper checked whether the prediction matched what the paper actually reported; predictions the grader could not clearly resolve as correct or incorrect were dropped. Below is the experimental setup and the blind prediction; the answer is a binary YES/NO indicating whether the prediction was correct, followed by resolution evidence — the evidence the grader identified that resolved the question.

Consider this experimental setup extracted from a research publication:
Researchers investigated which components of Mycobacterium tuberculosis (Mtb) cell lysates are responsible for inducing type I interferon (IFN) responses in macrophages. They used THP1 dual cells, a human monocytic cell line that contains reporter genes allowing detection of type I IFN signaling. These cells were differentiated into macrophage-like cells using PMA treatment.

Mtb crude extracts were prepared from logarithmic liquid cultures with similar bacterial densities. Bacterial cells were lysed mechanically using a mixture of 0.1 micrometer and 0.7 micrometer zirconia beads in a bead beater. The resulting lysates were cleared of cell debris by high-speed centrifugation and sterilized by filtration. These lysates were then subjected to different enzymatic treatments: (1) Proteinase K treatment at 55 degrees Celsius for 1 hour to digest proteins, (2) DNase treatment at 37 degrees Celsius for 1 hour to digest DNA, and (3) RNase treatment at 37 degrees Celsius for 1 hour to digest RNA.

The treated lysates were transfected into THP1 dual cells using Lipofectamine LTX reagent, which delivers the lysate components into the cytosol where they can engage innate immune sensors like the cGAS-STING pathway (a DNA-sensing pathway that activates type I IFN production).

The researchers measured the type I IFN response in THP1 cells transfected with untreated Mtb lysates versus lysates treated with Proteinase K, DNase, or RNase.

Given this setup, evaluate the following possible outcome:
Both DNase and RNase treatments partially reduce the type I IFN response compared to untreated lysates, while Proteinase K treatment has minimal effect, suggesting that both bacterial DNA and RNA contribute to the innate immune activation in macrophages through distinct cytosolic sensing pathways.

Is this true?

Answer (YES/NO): NO